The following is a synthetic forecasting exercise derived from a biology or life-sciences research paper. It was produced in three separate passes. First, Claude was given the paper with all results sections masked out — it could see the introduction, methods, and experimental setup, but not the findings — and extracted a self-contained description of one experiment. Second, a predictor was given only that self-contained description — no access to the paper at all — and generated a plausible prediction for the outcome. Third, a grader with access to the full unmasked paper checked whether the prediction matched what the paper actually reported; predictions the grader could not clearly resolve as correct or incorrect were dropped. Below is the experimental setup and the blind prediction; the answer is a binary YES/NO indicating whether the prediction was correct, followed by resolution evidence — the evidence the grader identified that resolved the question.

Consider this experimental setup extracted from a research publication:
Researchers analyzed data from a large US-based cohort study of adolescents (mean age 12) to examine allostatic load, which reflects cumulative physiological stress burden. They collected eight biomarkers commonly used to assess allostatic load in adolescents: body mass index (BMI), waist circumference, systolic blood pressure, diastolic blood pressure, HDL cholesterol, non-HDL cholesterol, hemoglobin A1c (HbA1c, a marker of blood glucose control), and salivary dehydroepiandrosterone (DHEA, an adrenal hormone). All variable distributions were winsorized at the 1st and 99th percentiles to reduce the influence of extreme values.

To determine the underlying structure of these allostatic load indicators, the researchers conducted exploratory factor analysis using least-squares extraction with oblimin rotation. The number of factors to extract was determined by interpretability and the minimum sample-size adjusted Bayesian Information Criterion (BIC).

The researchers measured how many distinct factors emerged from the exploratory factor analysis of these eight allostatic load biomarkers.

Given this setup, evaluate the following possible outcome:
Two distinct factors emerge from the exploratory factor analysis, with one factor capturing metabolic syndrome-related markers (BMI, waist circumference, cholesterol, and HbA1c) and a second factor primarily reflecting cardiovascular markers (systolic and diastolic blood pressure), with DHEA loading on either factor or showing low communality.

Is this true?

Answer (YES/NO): NO